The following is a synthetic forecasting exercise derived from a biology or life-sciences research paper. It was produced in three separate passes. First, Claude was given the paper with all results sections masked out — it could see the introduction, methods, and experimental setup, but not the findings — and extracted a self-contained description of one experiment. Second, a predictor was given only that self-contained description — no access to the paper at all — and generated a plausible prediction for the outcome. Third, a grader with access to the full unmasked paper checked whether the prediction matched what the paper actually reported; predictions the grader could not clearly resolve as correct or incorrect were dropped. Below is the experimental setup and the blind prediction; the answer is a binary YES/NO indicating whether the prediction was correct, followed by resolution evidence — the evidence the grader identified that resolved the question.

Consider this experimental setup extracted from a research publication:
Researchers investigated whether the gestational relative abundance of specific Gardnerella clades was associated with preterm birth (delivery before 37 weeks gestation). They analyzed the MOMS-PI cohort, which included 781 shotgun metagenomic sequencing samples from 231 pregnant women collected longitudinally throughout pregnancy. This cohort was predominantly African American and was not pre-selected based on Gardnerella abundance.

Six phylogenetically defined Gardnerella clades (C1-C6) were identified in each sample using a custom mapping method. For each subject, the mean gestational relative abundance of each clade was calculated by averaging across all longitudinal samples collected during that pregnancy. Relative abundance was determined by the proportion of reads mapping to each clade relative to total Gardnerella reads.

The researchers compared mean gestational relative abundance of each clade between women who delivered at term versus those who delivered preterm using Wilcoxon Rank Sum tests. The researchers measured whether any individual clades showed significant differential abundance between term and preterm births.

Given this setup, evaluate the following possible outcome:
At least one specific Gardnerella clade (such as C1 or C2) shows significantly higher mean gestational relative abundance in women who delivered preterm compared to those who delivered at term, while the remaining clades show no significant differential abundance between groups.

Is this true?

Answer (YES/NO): YES